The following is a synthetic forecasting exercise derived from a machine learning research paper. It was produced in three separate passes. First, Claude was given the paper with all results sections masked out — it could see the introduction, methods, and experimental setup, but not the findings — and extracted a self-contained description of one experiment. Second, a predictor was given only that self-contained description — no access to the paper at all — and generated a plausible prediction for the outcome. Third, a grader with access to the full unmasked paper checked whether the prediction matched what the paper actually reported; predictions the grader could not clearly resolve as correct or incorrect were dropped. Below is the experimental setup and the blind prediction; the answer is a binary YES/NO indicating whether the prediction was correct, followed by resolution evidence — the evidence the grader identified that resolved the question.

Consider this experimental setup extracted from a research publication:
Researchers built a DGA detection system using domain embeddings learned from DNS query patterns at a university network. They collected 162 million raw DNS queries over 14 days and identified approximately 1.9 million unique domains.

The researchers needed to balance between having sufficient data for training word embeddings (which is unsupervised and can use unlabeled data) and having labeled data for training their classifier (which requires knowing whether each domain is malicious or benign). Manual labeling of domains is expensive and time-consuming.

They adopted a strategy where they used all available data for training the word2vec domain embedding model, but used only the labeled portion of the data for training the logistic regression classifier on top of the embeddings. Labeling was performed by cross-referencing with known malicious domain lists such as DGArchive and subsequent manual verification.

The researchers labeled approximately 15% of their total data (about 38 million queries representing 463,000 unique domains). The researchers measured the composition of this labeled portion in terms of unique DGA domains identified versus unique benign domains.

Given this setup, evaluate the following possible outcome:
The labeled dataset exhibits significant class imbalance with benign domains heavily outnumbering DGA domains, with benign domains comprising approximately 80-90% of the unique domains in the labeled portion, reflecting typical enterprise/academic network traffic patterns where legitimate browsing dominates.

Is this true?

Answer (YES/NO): YES